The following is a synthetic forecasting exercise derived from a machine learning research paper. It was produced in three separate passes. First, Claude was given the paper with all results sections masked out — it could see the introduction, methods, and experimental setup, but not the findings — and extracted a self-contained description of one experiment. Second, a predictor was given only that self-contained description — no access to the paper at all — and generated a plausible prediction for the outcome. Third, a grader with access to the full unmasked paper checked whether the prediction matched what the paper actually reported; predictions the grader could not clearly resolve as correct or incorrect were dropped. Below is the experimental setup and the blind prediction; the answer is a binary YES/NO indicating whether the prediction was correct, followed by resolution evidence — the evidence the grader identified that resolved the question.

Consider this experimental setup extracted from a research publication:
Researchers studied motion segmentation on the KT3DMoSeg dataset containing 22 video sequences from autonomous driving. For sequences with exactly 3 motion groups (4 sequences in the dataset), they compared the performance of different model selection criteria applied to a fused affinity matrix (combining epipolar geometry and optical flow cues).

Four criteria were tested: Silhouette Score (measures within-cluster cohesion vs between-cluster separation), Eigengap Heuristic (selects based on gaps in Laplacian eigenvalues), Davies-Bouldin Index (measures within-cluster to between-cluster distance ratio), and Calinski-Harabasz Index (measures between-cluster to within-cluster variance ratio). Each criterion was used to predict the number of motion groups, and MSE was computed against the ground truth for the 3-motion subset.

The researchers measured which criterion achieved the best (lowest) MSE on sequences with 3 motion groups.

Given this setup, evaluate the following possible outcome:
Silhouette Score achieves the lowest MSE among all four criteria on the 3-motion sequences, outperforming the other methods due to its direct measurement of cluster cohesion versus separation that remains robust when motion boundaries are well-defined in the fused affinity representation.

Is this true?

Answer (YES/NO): NO